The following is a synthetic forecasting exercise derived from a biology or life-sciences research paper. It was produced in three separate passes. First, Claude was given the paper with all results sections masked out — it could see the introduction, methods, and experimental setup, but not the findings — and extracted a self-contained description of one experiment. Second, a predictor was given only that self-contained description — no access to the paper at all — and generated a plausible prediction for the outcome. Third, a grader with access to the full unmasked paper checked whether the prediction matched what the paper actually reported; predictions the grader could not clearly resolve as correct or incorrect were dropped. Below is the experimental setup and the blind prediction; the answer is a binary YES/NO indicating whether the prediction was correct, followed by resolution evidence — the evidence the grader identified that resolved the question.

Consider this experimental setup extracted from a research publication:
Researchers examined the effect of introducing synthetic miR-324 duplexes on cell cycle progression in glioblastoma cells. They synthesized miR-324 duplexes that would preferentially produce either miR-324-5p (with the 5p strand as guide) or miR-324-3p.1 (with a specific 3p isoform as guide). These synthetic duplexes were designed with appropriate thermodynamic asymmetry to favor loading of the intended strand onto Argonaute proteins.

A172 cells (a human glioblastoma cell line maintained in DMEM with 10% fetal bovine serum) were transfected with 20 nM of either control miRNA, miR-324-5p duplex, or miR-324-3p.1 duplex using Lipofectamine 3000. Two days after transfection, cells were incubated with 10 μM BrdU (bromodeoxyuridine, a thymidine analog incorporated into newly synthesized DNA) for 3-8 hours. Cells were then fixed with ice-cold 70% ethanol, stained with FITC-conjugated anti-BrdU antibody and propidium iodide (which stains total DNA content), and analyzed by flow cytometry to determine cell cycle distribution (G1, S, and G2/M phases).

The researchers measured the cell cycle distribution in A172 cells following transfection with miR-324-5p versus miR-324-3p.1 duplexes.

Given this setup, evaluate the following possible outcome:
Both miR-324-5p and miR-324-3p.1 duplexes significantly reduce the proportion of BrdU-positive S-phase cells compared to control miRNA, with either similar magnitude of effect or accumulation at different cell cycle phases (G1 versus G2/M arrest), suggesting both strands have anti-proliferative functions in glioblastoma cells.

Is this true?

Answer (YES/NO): NO